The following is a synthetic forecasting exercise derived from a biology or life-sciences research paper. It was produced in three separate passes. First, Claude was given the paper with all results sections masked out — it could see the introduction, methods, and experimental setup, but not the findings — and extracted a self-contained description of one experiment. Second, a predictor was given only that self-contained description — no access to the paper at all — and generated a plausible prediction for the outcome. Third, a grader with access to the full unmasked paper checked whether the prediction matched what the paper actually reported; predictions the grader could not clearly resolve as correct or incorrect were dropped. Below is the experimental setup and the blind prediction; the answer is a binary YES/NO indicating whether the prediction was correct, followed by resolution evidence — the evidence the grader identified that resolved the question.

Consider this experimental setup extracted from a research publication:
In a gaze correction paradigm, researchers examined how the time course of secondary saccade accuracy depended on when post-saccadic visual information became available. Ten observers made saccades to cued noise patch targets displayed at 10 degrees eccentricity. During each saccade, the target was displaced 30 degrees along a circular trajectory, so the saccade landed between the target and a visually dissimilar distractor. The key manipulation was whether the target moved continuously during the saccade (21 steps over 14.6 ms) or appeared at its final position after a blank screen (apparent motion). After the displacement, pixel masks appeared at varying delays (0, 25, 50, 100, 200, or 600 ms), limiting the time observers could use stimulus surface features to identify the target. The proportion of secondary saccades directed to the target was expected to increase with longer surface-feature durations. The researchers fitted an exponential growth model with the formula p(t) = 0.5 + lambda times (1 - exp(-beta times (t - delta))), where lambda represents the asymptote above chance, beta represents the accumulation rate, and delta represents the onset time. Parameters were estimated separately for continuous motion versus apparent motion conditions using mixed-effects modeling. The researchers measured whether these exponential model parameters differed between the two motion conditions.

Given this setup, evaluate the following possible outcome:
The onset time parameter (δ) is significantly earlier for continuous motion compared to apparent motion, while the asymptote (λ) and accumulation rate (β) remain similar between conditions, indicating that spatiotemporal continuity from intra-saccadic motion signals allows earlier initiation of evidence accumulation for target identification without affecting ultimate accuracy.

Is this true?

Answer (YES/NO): YES